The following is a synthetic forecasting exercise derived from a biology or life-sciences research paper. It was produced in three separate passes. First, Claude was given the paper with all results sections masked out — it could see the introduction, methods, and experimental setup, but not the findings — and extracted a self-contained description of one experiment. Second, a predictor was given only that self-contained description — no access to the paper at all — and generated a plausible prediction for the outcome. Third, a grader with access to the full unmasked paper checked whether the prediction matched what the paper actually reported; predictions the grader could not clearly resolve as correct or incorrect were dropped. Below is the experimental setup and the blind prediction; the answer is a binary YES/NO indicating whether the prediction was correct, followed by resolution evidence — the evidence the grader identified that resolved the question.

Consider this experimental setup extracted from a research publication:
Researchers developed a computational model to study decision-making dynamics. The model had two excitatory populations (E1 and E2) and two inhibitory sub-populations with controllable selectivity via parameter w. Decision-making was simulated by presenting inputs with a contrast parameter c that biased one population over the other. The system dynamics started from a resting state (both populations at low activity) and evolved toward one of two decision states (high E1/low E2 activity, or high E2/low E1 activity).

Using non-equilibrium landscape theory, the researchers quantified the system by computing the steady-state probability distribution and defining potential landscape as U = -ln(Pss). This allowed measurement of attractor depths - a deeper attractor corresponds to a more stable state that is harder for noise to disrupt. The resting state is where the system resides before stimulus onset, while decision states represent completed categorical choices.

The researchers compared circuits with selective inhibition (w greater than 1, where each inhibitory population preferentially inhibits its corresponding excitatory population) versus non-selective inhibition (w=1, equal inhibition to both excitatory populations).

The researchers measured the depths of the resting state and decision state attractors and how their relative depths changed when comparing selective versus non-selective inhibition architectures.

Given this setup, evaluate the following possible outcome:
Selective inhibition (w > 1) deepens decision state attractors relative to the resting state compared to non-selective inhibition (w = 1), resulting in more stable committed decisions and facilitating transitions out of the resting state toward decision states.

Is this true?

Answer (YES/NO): NO